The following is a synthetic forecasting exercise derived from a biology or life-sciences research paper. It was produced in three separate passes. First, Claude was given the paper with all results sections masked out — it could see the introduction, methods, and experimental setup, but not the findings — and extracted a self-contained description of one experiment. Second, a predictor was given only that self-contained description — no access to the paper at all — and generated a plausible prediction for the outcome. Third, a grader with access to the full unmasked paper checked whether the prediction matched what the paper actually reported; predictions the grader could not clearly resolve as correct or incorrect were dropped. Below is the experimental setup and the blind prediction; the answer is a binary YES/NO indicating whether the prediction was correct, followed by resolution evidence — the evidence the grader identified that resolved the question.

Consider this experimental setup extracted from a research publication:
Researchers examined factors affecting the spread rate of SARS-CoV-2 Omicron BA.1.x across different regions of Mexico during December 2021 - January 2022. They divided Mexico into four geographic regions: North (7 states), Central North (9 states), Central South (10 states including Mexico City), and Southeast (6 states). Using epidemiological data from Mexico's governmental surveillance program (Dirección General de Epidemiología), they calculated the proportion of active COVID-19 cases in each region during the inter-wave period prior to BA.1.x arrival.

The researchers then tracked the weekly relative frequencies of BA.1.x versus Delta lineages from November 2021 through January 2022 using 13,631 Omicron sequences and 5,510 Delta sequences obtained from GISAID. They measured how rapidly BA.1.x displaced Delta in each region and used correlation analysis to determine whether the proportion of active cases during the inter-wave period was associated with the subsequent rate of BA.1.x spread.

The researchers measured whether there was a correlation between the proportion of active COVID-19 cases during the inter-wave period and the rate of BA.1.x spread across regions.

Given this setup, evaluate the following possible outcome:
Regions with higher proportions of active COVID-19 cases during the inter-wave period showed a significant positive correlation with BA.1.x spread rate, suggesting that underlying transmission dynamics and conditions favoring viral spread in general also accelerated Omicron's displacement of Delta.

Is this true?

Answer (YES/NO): NO